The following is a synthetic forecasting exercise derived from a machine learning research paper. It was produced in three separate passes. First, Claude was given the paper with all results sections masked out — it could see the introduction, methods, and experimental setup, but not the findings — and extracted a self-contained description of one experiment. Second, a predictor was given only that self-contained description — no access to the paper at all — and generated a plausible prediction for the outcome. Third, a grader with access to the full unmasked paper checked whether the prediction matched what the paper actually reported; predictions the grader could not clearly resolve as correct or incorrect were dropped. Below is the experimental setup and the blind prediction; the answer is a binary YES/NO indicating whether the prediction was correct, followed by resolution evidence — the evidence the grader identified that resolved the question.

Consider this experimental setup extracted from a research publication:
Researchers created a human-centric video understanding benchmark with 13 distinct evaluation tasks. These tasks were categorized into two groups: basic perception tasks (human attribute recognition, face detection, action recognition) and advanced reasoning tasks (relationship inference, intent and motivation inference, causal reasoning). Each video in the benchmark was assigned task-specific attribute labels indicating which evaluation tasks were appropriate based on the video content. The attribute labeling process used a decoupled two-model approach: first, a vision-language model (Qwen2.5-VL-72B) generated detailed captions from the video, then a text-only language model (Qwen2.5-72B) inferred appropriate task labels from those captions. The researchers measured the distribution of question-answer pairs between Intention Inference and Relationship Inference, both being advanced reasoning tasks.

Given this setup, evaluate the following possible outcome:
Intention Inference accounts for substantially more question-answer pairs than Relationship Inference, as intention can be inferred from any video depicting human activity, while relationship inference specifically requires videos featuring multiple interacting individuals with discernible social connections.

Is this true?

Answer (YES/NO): YES